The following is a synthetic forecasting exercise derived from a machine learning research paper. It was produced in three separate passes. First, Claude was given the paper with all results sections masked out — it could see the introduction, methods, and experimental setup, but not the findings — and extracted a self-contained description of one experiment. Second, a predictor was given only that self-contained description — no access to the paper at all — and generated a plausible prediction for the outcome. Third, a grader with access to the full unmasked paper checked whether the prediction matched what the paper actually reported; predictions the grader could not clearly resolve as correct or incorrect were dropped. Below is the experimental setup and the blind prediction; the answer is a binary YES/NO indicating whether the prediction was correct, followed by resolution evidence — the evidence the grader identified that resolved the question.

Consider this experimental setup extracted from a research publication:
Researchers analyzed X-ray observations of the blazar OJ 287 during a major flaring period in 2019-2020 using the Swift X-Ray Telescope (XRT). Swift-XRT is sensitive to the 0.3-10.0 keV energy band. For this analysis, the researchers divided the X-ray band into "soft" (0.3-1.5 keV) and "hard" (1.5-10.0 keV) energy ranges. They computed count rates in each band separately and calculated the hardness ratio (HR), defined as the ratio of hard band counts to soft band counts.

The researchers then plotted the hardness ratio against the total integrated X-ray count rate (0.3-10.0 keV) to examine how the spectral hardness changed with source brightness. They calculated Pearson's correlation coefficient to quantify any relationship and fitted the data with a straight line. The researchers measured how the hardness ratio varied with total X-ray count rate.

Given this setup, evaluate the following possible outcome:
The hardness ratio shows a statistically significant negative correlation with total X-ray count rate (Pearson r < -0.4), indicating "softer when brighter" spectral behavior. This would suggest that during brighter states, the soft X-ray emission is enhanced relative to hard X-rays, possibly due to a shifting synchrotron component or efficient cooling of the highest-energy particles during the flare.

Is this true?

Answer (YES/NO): YES